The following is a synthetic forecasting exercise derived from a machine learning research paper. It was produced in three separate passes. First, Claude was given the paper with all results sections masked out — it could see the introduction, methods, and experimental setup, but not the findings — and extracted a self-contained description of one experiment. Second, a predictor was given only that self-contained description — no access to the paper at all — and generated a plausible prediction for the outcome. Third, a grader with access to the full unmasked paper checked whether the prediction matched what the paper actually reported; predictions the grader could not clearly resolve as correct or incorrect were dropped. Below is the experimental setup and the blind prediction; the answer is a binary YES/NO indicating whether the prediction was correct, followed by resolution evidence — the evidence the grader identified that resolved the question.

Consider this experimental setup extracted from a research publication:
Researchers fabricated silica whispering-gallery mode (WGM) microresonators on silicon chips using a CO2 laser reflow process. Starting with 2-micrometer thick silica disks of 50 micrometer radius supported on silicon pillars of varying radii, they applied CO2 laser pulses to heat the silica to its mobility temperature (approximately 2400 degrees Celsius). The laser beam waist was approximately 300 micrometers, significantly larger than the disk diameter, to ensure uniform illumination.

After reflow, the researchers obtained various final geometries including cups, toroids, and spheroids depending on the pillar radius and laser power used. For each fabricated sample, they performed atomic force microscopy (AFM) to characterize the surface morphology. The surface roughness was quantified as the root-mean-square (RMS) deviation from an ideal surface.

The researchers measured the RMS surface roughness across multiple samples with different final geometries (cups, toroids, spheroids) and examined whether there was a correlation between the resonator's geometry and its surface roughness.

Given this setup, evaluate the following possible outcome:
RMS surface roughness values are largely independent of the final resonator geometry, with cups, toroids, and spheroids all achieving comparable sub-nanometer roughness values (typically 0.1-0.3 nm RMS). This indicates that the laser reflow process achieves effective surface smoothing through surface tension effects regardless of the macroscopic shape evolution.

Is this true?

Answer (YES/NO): NO